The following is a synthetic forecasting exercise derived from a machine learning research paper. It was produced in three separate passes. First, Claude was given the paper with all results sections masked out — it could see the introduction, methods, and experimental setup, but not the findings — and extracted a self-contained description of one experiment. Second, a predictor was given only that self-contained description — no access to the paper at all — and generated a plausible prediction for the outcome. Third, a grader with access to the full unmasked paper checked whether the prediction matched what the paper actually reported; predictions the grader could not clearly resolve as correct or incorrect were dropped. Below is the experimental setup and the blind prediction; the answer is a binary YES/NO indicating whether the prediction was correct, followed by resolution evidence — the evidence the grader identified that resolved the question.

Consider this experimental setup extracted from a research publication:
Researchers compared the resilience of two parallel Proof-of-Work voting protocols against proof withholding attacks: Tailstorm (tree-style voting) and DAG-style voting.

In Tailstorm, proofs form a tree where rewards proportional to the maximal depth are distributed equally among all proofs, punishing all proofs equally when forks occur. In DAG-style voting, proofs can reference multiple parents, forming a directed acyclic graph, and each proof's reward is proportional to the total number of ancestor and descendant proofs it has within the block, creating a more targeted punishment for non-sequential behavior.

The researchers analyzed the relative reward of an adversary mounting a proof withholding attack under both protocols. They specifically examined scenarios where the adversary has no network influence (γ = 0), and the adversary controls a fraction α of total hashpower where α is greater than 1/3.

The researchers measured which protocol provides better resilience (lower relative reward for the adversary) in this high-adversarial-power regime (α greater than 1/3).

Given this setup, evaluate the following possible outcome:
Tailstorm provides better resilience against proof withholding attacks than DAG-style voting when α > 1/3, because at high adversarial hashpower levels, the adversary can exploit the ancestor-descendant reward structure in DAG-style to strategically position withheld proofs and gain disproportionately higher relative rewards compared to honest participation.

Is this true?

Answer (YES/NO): YES